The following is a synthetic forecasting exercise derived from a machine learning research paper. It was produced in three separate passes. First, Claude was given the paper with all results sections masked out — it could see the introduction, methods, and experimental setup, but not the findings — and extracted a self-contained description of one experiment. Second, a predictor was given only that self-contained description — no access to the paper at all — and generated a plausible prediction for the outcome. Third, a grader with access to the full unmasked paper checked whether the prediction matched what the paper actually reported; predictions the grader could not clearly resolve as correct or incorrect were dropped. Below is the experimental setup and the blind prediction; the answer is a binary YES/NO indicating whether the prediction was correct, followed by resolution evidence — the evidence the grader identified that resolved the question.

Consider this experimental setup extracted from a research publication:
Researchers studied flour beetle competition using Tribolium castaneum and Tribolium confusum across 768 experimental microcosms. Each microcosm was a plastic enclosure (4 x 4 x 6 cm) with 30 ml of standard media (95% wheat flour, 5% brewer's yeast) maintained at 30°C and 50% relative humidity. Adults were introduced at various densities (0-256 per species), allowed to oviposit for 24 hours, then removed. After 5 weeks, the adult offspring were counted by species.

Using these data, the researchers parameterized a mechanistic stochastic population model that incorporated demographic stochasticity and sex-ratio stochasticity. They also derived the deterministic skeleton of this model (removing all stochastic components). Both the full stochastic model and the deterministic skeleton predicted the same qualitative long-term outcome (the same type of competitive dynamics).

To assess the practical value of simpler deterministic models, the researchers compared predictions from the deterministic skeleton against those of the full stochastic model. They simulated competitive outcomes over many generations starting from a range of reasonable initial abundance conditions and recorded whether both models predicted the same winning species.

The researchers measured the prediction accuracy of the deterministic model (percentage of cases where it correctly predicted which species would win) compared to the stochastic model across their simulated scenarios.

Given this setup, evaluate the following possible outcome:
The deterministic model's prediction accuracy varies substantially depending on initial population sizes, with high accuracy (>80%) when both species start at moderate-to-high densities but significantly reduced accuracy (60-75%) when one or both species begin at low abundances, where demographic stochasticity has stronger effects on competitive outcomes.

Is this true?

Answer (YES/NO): NO